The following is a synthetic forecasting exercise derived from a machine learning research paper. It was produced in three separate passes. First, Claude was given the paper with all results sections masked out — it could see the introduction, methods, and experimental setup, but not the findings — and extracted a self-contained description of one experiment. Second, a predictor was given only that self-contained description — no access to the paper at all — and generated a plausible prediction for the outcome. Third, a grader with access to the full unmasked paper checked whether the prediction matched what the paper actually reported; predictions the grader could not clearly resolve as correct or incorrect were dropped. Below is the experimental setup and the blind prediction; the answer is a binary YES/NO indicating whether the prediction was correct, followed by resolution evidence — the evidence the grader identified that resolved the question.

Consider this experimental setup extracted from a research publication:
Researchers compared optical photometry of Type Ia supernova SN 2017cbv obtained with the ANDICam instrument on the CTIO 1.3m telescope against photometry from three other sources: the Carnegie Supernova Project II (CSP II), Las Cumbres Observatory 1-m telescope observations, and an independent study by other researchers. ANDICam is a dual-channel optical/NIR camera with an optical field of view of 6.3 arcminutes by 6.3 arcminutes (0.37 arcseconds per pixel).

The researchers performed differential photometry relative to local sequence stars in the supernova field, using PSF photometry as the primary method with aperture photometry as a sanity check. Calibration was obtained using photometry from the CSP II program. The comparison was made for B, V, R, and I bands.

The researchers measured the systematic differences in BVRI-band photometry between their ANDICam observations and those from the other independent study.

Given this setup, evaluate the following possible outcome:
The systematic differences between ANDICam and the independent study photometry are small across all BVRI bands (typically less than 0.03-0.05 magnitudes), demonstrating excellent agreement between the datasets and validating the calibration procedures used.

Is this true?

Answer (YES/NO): NO